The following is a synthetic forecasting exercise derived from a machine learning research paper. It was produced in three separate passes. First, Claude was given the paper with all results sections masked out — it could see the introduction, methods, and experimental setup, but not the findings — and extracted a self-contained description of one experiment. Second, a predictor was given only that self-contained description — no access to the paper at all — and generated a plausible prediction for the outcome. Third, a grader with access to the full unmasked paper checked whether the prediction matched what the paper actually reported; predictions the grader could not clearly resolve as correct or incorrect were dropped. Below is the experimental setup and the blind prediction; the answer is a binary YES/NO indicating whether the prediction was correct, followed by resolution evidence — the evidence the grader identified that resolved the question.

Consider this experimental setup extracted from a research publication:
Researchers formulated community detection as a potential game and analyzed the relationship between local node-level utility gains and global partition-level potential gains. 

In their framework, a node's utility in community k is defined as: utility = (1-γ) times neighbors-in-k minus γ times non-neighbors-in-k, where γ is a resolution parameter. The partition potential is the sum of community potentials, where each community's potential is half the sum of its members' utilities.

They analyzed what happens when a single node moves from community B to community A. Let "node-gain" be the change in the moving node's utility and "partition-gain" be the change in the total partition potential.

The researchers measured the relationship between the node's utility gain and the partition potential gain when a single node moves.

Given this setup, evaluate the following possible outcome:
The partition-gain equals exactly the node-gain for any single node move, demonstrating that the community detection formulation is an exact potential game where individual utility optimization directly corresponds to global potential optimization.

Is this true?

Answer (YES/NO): YES